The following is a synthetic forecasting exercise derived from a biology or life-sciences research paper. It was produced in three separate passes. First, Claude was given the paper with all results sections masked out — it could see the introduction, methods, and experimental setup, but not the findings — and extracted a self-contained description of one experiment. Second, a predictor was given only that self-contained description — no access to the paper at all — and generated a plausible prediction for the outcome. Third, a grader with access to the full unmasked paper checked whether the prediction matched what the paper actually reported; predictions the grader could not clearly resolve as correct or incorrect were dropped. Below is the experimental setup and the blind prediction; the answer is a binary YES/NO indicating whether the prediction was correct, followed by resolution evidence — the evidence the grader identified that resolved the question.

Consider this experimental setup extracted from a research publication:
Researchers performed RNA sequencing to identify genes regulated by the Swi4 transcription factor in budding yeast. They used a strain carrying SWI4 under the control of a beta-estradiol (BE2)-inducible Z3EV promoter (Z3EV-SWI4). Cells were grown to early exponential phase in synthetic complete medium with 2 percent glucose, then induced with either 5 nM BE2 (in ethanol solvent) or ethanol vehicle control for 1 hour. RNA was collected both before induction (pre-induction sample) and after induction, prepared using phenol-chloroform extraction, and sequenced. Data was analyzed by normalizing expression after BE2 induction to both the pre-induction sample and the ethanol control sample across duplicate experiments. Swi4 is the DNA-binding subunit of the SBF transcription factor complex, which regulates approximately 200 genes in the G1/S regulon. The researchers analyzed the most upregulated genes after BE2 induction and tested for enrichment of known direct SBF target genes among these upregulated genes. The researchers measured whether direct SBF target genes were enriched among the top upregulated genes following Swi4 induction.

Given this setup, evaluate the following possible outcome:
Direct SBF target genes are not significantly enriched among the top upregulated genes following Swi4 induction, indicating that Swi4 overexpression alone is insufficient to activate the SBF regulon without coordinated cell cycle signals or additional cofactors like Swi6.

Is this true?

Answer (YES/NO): NO